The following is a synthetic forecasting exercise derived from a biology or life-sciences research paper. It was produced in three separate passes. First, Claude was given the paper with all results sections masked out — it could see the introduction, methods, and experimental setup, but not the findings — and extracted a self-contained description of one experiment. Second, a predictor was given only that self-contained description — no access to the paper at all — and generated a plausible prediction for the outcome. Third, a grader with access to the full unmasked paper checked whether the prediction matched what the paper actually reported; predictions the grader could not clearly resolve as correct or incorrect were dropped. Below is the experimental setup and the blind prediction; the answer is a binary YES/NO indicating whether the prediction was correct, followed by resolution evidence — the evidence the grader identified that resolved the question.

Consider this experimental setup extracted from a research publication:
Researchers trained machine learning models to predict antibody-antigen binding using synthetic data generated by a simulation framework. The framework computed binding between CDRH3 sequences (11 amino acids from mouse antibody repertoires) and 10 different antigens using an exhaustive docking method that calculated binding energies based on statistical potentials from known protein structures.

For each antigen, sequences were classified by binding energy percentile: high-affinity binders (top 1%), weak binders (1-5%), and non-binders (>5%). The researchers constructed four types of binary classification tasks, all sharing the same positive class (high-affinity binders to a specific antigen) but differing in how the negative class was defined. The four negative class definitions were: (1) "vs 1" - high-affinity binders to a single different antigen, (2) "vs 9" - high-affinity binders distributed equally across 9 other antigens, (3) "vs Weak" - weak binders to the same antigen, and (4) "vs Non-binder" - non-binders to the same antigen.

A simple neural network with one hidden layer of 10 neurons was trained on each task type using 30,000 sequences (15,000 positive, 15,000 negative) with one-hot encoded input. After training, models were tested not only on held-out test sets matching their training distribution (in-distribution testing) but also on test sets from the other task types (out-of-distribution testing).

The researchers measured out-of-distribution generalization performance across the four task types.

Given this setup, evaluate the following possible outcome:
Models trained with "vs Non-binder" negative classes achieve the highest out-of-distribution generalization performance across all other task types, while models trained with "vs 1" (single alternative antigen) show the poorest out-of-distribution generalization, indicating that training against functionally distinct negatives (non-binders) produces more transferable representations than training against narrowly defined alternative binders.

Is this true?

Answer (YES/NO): NO